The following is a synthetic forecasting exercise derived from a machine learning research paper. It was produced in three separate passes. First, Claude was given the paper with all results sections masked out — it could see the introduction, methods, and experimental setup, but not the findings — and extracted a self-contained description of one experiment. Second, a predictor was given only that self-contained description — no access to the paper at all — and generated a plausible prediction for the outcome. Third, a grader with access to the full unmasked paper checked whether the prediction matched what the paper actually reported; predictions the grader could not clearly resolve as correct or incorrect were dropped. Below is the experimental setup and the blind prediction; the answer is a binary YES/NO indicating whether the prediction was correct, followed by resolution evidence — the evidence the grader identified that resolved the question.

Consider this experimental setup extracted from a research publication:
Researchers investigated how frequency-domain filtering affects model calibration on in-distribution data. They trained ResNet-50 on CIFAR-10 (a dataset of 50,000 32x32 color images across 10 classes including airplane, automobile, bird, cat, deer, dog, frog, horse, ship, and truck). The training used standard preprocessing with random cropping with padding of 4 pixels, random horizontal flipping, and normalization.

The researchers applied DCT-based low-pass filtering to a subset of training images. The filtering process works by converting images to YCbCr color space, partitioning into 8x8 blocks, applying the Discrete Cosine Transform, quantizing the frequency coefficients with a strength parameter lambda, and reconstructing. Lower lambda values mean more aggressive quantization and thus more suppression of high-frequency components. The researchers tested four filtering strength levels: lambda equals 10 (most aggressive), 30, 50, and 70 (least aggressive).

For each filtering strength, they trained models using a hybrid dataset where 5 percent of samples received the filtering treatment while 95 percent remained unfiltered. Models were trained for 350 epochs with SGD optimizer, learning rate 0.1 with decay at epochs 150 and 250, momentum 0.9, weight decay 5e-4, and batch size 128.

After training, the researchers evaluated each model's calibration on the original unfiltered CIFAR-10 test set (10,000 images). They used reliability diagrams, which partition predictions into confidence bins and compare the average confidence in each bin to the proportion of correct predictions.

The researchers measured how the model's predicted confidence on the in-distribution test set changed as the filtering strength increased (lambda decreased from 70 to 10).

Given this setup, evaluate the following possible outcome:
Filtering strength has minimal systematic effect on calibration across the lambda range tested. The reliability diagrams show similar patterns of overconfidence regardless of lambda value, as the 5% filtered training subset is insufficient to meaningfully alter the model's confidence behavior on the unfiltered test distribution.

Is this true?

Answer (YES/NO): NO